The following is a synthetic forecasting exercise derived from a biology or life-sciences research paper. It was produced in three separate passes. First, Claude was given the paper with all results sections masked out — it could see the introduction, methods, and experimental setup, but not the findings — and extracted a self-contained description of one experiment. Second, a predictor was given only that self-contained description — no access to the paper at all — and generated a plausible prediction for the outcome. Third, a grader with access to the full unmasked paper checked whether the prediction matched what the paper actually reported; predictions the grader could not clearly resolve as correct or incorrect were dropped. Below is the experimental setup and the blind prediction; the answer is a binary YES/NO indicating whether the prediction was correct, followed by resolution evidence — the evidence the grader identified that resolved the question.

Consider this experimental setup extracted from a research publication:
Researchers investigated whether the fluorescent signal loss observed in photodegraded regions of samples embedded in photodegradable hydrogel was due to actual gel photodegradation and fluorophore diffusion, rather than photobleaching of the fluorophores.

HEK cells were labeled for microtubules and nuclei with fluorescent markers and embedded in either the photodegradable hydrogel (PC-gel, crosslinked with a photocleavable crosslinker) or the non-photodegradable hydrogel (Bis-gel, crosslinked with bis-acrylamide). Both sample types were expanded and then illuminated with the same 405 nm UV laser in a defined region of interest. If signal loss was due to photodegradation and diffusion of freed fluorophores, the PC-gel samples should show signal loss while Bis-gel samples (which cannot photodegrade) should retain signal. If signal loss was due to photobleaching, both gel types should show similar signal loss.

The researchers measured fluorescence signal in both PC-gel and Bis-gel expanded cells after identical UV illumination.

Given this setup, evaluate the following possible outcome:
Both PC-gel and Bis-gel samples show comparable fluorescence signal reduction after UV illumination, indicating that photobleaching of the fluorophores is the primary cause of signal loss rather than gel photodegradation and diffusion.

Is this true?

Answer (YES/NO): NO